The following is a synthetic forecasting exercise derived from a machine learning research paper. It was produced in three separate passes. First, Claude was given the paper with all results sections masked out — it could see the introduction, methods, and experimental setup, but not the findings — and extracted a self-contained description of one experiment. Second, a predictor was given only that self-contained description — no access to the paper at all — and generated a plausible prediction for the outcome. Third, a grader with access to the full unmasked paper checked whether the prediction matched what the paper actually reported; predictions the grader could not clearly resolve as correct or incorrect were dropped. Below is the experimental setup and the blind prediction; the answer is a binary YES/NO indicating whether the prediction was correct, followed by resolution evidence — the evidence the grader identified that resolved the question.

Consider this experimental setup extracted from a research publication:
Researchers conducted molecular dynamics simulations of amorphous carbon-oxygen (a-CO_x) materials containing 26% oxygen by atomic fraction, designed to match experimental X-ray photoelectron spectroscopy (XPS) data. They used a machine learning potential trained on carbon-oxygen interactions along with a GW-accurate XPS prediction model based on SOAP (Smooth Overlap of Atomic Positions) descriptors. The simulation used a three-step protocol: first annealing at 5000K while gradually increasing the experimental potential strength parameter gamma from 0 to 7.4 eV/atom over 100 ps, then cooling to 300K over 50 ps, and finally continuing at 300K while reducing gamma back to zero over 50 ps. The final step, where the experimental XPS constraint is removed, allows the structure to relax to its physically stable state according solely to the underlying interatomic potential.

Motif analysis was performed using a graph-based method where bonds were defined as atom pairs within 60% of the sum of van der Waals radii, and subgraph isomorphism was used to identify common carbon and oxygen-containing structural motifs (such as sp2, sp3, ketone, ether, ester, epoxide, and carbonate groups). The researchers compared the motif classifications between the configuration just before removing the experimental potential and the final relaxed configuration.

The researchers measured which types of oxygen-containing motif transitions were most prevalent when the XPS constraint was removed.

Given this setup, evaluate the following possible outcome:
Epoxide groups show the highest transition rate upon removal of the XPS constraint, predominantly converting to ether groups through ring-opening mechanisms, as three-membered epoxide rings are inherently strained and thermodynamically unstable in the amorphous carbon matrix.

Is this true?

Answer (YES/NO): NO